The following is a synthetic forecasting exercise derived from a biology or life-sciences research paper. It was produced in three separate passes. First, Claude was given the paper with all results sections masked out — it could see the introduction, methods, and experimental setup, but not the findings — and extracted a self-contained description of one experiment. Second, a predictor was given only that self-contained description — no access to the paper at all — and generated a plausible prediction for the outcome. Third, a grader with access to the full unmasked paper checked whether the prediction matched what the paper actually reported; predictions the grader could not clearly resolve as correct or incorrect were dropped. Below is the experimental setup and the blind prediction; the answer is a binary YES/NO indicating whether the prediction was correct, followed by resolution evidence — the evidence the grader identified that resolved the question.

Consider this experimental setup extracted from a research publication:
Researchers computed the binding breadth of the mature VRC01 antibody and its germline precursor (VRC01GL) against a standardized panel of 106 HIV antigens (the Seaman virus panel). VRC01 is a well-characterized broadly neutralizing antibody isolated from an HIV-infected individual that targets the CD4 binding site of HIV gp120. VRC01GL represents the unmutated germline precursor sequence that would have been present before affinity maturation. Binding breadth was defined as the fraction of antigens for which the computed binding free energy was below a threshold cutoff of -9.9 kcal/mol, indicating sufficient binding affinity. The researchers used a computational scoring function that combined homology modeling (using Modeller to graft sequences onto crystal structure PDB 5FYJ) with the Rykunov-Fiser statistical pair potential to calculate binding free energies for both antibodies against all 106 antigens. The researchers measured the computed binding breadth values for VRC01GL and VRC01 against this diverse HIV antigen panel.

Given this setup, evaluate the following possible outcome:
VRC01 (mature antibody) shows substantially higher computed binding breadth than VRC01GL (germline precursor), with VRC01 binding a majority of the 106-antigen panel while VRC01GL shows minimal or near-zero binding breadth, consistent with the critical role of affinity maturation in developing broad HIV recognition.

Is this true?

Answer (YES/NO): NO